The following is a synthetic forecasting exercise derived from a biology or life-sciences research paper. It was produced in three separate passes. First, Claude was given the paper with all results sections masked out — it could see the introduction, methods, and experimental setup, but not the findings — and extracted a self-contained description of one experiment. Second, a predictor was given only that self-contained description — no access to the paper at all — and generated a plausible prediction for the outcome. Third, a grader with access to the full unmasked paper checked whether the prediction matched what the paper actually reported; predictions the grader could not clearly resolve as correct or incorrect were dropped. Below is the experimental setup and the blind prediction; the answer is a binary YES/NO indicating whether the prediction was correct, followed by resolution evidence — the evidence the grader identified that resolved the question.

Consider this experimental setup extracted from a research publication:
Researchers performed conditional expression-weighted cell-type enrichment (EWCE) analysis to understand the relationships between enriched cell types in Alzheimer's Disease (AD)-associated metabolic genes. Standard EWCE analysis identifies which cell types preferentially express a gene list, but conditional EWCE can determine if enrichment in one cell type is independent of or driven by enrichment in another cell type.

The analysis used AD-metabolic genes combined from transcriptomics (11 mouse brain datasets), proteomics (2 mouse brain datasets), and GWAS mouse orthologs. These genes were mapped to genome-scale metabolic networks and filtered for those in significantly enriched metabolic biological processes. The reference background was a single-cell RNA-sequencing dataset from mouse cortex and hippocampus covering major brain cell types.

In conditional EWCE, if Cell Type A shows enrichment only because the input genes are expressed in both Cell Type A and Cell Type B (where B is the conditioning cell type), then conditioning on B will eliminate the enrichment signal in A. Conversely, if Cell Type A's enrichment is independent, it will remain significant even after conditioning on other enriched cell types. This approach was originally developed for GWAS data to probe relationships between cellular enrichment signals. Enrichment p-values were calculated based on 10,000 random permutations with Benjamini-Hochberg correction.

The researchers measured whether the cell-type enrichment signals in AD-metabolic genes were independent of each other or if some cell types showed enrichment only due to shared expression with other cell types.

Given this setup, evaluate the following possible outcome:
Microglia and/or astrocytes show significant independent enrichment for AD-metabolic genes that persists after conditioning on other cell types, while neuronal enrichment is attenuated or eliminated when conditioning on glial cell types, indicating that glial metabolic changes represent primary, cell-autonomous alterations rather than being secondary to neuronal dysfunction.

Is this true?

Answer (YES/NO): NO